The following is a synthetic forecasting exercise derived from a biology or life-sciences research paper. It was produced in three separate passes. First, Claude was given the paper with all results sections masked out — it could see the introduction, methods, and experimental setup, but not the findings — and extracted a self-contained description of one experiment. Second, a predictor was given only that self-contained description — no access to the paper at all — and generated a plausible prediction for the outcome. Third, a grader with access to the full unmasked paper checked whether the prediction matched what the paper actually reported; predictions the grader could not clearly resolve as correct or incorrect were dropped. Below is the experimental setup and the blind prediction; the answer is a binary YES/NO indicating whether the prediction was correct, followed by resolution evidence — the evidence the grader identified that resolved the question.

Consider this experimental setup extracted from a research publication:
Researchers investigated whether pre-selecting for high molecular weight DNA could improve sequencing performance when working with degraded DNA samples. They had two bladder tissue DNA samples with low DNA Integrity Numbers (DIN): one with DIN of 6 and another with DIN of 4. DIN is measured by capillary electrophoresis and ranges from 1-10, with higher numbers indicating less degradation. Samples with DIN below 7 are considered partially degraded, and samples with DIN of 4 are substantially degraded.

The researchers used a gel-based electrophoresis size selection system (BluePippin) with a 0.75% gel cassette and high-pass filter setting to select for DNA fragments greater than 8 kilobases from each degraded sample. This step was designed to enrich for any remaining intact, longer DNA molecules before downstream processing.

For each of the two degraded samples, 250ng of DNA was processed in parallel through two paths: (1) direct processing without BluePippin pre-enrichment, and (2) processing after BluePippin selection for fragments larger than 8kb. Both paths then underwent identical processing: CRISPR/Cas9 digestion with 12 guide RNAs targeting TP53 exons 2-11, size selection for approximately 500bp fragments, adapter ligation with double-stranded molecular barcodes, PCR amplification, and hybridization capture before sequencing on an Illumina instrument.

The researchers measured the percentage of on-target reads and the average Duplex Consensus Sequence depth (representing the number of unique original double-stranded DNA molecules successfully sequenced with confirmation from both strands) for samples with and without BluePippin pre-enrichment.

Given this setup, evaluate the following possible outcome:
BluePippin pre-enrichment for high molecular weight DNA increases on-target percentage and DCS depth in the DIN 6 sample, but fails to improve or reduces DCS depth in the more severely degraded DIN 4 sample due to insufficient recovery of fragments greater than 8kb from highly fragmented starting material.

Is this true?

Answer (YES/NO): NO